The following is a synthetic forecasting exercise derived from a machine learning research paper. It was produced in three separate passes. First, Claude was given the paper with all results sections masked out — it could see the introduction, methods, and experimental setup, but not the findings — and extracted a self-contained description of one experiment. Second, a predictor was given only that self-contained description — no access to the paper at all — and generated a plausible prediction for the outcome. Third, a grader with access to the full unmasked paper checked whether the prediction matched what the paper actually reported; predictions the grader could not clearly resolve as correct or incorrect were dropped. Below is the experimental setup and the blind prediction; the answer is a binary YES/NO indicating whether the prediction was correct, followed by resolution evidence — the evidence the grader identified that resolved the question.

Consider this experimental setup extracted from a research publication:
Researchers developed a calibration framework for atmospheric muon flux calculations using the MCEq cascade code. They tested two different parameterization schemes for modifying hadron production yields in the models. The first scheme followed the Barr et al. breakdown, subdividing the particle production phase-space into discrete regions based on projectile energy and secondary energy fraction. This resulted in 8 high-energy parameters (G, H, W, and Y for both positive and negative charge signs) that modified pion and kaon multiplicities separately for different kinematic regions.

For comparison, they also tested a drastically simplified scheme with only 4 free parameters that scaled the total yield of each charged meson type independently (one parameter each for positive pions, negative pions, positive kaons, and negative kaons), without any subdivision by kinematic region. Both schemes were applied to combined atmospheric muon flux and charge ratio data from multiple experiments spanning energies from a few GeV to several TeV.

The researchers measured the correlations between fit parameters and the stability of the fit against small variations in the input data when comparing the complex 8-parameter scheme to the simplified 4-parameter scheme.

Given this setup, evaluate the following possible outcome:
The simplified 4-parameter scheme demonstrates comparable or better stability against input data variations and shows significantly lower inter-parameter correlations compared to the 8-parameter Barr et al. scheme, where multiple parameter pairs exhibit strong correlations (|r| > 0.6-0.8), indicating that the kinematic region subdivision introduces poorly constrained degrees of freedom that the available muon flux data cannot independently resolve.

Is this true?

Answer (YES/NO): YES